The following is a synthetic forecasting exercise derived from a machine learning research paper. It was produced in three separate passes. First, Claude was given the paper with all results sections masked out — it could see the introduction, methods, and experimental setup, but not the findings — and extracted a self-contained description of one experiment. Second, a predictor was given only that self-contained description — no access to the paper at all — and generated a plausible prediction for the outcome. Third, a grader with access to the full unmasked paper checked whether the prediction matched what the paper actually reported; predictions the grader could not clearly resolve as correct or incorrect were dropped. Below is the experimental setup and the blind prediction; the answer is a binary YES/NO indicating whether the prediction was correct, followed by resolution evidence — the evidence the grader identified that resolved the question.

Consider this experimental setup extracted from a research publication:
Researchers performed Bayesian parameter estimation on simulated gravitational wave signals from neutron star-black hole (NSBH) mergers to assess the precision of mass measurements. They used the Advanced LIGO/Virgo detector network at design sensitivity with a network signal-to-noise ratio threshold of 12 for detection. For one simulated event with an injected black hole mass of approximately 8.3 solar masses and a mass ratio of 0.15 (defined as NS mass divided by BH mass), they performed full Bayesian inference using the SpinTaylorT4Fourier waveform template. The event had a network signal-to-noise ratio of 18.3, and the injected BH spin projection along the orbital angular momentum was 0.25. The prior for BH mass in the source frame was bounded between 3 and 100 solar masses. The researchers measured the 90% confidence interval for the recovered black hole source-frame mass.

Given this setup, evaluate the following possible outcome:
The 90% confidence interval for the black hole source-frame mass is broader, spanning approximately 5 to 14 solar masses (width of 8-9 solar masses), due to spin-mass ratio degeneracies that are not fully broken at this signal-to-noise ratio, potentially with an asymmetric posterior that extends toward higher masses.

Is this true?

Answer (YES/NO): NO